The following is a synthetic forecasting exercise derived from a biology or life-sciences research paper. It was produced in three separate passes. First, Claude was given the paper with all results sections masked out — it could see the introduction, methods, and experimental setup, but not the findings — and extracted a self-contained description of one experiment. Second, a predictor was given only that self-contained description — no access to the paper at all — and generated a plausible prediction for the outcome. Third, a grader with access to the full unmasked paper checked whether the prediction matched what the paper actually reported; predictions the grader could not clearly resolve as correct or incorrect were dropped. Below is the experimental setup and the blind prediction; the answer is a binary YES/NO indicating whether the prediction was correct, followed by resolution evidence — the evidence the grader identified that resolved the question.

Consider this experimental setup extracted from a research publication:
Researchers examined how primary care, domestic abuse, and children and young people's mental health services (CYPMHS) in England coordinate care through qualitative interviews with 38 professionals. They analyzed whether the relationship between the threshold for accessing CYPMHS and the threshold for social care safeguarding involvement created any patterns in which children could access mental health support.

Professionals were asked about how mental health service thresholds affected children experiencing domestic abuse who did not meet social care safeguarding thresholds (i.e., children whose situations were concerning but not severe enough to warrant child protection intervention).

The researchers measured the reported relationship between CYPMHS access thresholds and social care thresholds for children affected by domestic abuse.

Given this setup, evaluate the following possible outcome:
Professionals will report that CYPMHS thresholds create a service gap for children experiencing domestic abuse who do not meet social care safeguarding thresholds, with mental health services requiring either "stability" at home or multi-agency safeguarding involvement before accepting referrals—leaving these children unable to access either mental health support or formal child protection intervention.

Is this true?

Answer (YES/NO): YES